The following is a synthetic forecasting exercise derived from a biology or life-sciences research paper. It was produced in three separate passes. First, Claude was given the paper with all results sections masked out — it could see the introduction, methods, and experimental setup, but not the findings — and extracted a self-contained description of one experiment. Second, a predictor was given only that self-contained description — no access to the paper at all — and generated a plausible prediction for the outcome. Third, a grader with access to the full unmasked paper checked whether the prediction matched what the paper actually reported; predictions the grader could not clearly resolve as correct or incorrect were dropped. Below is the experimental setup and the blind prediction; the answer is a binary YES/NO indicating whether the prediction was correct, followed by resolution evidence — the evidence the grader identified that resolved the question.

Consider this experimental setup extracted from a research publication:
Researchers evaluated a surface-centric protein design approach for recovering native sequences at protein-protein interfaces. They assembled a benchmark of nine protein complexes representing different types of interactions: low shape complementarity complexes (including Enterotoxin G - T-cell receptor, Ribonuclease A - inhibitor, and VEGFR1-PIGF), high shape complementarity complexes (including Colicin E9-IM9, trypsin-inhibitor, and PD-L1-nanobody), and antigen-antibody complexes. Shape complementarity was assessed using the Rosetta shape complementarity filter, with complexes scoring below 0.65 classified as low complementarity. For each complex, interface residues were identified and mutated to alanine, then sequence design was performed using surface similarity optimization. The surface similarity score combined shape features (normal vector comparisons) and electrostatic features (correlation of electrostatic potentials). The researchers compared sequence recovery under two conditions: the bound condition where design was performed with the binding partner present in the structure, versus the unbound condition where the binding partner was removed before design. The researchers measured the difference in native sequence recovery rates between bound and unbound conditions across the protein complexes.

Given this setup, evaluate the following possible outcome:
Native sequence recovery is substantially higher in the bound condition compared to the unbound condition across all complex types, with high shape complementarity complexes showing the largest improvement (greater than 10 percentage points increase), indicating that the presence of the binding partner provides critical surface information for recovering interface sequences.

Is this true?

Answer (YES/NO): NO